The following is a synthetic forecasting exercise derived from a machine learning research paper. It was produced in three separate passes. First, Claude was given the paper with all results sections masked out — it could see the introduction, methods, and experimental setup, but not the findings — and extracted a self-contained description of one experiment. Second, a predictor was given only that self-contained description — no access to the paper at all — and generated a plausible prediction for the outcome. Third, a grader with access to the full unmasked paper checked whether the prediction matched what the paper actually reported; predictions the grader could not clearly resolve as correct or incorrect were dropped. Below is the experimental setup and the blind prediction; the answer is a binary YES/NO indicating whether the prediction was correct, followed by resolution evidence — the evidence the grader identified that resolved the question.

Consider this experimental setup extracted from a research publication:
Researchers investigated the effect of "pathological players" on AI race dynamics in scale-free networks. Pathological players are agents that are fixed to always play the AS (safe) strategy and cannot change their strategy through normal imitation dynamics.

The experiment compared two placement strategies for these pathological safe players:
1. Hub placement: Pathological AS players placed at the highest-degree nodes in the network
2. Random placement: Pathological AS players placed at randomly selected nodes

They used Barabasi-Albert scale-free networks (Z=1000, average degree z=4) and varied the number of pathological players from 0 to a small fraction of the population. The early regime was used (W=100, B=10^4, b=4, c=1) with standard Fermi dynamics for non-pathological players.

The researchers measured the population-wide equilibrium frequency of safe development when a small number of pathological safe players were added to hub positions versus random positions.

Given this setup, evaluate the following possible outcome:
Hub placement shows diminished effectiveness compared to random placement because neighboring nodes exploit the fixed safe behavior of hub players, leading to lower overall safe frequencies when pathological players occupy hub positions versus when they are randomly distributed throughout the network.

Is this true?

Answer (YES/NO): NO